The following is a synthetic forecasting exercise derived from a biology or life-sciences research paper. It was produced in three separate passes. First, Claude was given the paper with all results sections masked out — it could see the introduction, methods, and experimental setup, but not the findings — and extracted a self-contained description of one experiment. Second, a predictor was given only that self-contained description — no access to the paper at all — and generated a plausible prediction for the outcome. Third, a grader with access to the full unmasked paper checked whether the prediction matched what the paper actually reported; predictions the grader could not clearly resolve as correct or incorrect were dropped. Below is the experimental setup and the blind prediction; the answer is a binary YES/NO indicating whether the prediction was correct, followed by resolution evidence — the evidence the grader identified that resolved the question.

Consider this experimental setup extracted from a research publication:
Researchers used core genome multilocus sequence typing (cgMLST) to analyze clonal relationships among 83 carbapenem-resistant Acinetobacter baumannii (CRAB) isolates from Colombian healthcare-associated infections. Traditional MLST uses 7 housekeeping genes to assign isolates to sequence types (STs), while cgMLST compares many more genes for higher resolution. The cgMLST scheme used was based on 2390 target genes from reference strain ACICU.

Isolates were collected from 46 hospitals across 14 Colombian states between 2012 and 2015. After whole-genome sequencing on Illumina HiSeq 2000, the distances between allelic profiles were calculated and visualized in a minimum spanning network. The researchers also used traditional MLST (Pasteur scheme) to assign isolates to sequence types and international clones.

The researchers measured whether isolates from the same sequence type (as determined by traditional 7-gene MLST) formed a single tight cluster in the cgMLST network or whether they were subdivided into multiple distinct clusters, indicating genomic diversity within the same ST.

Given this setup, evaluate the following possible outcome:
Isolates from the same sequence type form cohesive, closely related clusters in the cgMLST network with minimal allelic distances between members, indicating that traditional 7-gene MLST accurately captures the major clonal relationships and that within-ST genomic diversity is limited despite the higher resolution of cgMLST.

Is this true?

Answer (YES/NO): NO